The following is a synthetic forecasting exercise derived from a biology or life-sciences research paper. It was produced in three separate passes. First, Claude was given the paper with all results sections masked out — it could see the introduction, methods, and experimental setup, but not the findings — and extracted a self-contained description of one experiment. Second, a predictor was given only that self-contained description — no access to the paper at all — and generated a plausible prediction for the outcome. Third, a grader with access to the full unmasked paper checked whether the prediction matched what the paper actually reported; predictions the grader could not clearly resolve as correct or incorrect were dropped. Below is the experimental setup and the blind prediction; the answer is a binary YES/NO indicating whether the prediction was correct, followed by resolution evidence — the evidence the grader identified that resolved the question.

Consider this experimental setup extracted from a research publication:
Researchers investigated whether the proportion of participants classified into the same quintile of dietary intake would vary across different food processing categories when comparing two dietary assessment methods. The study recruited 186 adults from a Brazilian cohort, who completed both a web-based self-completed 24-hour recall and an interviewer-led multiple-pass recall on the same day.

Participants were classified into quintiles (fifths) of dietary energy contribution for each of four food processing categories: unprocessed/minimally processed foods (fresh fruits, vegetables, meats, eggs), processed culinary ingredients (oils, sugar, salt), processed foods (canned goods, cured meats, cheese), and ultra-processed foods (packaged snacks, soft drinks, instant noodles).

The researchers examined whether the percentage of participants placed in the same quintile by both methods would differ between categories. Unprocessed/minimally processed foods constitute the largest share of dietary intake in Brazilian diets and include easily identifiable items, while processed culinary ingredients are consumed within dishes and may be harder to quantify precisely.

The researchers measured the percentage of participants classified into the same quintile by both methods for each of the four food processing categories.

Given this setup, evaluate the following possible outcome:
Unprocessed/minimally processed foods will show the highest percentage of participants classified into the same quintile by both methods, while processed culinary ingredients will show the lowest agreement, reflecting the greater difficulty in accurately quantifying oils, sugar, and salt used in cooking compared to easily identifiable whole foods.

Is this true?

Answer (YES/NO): NO